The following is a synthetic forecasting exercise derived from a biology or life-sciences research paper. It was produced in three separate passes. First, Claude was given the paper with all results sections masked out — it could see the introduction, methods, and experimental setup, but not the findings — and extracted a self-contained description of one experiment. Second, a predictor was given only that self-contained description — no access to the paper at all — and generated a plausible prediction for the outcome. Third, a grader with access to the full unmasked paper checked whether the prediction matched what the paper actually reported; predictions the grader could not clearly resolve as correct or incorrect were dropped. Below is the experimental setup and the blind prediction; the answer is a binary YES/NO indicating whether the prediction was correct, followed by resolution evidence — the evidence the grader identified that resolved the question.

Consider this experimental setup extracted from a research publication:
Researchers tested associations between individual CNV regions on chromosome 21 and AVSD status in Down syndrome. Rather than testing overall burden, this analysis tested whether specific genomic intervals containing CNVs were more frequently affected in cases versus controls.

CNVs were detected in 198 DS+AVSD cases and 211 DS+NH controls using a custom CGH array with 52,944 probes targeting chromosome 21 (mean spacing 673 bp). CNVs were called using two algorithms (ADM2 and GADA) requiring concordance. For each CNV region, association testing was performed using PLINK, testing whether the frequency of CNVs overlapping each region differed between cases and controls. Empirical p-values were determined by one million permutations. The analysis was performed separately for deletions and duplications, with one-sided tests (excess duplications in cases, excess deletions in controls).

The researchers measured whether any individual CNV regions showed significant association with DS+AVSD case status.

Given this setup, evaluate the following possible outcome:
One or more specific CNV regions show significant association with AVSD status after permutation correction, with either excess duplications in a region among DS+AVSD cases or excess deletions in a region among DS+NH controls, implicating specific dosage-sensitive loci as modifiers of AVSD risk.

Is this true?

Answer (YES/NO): NO